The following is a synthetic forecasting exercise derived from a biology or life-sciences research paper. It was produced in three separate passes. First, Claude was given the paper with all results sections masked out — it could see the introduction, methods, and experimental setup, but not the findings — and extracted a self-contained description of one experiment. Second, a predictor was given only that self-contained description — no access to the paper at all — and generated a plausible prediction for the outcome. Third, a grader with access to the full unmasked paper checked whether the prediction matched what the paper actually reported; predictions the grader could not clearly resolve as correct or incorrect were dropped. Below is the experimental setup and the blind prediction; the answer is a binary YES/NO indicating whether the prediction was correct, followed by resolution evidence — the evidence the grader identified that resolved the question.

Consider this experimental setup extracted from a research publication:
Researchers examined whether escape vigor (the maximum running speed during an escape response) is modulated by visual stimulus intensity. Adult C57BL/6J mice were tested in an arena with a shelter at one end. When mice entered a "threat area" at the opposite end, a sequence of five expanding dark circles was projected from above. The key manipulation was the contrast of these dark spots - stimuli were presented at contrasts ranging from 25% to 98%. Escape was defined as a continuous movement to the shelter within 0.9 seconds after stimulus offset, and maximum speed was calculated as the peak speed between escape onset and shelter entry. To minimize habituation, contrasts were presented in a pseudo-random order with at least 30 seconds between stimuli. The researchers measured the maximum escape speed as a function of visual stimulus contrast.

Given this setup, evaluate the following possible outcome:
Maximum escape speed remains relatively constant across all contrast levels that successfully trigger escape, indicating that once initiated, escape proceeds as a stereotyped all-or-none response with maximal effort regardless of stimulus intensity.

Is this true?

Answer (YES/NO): NO